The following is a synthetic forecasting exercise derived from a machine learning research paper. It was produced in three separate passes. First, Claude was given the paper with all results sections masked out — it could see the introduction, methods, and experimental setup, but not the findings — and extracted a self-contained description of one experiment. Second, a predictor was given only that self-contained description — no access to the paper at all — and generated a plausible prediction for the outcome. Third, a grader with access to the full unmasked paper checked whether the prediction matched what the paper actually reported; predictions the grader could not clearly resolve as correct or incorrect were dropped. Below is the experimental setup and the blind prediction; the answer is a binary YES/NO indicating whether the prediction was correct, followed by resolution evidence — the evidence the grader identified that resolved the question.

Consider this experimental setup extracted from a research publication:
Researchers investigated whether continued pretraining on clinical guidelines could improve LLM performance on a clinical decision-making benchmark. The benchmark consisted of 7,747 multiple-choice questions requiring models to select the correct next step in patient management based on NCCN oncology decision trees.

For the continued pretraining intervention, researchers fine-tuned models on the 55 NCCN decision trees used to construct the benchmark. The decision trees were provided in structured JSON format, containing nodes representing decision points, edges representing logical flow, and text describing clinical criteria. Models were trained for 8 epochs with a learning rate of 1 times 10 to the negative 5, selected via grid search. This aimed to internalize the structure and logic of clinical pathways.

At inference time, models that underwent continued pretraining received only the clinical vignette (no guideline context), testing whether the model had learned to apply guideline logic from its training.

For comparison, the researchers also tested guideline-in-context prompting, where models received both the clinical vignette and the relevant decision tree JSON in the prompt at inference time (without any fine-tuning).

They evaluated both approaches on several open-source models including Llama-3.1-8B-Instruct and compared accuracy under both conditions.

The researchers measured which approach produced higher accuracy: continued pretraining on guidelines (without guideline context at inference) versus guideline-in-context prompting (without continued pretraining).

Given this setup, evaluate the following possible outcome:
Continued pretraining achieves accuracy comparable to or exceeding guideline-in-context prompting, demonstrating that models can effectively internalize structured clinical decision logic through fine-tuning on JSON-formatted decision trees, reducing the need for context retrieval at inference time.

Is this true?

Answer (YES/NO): NO